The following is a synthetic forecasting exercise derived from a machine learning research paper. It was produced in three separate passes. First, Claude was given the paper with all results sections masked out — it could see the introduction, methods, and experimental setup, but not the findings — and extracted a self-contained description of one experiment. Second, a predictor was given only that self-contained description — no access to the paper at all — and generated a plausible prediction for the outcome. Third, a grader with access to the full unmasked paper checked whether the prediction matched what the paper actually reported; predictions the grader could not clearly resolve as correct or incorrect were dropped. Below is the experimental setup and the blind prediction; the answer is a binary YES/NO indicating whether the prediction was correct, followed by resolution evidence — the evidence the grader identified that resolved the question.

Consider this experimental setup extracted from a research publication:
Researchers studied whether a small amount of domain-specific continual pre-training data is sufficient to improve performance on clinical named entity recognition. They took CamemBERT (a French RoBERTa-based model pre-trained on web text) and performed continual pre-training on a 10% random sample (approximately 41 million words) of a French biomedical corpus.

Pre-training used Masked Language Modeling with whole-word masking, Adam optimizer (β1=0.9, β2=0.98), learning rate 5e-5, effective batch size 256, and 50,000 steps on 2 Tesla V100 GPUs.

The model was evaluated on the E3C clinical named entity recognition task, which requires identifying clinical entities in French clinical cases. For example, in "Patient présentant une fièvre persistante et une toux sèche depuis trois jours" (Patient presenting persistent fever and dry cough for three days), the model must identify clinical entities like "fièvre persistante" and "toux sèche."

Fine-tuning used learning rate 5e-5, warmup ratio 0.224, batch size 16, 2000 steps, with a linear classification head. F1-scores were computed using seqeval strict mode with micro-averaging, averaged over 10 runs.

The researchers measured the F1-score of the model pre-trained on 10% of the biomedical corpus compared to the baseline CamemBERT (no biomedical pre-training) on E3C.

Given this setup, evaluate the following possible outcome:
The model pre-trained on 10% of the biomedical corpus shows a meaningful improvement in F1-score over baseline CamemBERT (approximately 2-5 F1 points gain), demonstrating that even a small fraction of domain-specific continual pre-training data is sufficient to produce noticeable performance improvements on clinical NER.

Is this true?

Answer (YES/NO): NO